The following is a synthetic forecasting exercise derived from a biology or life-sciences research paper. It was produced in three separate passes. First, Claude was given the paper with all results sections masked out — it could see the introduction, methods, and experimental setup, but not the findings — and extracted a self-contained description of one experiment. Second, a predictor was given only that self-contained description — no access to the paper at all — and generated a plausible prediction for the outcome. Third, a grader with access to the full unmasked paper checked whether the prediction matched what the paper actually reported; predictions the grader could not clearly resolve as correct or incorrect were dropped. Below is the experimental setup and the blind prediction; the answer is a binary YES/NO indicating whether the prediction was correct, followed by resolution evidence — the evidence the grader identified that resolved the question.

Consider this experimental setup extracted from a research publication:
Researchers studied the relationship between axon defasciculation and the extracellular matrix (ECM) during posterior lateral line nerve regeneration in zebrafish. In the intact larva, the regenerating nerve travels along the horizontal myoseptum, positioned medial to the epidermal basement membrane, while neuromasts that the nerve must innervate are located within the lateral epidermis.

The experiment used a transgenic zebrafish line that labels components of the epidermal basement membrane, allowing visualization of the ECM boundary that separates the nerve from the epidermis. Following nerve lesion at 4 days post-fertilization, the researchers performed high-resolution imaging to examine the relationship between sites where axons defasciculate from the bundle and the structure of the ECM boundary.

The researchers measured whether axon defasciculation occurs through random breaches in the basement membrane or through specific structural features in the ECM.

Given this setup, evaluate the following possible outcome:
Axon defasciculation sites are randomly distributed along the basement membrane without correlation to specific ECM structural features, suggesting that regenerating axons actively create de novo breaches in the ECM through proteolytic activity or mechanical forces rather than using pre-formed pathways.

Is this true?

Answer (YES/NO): NO